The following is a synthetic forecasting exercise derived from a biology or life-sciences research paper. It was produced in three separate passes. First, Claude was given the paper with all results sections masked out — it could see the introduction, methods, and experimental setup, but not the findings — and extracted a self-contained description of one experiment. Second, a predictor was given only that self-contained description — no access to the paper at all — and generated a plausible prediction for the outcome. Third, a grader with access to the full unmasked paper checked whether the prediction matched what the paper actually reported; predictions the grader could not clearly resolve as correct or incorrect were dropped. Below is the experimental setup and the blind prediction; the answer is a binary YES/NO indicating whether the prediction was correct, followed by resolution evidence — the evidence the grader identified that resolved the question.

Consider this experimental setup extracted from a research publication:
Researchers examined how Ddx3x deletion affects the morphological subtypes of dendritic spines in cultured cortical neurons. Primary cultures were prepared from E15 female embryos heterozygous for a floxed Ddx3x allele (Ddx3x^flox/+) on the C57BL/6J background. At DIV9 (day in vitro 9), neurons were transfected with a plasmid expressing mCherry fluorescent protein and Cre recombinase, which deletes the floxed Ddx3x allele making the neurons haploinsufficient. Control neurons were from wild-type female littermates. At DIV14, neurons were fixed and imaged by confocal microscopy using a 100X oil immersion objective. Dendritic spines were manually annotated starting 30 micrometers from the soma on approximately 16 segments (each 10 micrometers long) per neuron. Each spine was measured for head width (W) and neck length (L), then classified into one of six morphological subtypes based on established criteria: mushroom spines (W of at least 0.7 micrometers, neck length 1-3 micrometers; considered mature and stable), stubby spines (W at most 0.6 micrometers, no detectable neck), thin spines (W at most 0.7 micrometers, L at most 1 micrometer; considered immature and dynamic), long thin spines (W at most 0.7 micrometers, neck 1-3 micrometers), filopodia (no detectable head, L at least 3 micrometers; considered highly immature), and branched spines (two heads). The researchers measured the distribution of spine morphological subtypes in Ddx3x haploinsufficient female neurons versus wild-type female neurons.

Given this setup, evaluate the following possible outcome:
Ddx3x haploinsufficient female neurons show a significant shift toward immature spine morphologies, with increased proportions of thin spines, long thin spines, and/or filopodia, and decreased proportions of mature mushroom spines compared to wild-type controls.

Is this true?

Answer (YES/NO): NO